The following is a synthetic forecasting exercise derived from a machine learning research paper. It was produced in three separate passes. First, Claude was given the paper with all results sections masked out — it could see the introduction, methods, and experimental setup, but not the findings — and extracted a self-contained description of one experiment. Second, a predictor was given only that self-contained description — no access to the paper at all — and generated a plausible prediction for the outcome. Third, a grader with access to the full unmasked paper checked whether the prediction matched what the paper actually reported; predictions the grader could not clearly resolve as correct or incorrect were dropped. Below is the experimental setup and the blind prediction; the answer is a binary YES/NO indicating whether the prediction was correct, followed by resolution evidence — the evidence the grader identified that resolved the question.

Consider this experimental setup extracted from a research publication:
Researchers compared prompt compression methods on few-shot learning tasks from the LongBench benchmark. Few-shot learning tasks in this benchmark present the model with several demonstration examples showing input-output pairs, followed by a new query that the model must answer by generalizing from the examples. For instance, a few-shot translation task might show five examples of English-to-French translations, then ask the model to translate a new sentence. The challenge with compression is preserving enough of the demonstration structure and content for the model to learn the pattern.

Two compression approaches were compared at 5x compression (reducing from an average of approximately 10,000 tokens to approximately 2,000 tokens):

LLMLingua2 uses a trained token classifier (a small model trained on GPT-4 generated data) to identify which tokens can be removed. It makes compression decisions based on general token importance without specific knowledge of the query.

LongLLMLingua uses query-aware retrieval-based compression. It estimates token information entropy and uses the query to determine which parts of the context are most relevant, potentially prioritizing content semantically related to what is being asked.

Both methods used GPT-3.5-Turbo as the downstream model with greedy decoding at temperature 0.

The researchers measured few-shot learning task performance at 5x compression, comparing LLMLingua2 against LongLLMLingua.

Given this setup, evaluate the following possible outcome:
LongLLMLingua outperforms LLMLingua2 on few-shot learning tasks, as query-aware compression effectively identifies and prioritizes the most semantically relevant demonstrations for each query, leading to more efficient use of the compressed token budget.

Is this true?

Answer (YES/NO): NO